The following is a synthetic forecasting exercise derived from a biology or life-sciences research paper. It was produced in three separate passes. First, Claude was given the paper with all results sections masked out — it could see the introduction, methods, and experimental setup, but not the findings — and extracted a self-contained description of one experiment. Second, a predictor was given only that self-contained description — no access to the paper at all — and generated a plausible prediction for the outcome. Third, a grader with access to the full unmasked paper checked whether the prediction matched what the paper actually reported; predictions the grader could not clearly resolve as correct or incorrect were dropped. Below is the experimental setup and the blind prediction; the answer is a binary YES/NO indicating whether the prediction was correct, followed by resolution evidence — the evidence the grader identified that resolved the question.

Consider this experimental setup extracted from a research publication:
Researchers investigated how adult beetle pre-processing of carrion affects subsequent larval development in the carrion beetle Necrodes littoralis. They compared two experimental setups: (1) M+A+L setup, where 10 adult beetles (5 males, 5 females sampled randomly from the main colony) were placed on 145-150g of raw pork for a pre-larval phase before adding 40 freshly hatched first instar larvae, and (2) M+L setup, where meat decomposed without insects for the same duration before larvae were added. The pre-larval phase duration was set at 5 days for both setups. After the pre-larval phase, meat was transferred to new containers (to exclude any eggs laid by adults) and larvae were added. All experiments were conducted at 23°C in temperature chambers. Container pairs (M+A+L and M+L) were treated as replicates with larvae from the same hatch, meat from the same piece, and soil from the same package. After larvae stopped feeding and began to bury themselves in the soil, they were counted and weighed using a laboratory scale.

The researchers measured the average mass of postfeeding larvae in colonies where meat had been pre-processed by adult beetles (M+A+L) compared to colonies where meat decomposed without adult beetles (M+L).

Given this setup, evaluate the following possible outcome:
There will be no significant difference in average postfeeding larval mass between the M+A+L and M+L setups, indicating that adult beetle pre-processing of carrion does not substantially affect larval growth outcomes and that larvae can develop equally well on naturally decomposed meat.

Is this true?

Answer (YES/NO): YES